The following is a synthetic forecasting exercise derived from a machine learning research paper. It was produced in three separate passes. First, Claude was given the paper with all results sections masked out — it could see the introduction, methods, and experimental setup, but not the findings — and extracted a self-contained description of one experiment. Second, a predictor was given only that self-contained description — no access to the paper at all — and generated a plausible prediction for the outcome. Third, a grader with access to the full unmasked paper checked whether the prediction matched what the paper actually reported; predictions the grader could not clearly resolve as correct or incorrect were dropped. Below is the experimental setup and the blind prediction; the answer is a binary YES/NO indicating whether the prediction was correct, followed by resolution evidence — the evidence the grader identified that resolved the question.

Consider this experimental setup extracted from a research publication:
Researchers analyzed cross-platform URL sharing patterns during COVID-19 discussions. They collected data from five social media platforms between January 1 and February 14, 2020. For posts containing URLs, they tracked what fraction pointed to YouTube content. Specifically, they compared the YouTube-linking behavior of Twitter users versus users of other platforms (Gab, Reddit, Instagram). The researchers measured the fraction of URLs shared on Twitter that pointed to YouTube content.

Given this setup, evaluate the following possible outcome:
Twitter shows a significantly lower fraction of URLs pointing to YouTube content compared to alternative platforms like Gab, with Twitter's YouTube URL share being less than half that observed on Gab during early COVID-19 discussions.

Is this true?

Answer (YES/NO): NO